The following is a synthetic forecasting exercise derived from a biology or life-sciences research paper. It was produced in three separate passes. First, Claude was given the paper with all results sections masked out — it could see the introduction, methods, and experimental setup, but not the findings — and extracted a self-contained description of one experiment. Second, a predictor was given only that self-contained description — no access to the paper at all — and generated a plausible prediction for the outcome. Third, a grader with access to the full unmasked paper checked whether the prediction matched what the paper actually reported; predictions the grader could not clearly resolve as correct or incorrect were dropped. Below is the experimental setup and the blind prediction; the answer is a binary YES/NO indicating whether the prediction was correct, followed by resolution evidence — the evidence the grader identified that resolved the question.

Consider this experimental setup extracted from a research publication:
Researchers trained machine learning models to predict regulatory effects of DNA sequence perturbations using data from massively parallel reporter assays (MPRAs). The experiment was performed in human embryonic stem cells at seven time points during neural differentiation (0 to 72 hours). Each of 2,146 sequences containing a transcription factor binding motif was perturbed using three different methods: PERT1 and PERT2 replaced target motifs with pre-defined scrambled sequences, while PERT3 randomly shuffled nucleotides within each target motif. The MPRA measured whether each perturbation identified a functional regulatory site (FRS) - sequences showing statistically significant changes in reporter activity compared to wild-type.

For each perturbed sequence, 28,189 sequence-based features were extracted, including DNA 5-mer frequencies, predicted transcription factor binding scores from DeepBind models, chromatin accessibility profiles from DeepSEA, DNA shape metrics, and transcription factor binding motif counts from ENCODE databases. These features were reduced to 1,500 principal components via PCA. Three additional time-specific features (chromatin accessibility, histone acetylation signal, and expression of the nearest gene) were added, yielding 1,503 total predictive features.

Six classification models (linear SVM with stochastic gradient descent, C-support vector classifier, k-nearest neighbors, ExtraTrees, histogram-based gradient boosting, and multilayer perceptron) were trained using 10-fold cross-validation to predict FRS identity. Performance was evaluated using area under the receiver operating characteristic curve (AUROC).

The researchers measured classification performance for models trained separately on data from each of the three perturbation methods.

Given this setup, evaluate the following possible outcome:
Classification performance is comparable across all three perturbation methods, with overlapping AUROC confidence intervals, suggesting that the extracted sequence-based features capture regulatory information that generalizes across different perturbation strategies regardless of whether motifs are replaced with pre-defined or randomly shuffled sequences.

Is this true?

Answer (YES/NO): NO